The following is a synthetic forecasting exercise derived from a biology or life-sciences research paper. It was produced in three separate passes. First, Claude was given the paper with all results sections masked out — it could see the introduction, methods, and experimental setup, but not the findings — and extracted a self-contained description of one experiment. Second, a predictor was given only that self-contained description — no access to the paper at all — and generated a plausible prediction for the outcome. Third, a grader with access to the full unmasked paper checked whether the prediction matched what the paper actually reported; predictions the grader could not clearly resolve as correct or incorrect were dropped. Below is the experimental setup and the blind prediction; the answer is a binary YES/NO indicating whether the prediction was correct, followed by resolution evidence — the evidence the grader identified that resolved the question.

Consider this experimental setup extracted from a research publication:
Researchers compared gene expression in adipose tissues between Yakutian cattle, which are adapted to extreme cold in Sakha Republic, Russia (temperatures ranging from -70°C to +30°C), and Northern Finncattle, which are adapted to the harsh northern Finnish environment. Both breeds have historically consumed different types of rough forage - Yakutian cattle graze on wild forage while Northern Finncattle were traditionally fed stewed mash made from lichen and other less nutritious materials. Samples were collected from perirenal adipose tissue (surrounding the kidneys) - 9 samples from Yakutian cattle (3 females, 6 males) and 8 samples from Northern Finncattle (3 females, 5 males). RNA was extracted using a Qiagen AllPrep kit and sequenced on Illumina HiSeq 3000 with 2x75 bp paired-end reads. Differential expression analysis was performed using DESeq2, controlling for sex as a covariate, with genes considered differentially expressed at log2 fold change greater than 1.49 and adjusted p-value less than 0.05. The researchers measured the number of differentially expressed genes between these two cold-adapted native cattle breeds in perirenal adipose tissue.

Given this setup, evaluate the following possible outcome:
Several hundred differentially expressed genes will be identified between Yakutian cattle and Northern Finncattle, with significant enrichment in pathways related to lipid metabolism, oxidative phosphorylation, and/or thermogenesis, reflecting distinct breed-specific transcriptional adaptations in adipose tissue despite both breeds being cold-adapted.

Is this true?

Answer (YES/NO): NO